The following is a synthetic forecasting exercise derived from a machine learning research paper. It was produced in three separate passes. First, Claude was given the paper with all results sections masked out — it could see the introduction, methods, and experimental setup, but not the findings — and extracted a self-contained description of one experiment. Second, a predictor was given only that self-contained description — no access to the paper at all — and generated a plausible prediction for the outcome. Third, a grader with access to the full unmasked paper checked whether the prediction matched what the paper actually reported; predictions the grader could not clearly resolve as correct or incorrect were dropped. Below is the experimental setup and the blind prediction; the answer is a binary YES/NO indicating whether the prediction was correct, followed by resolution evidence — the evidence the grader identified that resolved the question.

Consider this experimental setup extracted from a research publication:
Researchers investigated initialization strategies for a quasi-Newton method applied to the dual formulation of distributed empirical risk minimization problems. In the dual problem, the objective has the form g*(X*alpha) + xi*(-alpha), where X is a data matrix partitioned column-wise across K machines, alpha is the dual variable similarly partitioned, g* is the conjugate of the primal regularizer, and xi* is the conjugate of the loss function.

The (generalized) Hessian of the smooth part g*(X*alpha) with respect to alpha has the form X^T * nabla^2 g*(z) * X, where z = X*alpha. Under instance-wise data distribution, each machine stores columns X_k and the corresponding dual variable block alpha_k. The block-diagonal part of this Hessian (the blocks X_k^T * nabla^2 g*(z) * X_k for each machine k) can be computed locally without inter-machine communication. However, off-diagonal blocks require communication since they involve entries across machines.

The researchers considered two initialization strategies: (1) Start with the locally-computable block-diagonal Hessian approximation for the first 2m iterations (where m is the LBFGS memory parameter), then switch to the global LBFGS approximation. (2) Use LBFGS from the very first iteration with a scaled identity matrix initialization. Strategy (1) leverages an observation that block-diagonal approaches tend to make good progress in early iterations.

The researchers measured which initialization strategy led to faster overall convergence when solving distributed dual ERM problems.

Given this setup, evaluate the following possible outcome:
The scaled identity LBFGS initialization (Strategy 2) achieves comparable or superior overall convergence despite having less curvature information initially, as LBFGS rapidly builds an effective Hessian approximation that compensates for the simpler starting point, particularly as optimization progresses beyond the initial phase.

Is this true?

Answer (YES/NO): NO